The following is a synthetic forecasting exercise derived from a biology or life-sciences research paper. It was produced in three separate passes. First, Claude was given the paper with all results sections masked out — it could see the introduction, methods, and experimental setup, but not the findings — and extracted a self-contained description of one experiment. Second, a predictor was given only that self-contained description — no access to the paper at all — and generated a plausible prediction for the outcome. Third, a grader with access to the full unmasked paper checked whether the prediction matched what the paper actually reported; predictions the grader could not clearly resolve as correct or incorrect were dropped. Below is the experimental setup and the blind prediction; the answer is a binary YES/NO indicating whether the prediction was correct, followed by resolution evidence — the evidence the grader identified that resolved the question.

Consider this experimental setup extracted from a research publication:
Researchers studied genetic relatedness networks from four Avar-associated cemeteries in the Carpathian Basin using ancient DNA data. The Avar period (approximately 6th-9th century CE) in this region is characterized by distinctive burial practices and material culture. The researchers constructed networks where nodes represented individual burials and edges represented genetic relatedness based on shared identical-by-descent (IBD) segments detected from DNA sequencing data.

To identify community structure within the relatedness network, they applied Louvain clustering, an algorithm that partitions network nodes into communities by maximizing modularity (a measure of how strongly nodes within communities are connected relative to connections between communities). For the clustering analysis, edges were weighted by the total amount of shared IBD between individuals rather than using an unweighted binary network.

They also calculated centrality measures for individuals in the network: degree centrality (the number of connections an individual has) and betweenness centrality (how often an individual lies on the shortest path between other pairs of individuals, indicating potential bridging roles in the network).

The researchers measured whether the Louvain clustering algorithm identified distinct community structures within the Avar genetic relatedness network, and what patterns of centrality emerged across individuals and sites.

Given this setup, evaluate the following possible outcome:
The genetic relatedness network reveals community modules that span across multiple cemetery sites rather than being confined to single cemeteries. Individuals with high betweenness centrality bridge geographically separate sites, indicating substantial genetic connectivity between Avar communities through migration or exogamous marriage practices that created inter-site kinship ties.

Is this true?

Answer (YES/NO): NO